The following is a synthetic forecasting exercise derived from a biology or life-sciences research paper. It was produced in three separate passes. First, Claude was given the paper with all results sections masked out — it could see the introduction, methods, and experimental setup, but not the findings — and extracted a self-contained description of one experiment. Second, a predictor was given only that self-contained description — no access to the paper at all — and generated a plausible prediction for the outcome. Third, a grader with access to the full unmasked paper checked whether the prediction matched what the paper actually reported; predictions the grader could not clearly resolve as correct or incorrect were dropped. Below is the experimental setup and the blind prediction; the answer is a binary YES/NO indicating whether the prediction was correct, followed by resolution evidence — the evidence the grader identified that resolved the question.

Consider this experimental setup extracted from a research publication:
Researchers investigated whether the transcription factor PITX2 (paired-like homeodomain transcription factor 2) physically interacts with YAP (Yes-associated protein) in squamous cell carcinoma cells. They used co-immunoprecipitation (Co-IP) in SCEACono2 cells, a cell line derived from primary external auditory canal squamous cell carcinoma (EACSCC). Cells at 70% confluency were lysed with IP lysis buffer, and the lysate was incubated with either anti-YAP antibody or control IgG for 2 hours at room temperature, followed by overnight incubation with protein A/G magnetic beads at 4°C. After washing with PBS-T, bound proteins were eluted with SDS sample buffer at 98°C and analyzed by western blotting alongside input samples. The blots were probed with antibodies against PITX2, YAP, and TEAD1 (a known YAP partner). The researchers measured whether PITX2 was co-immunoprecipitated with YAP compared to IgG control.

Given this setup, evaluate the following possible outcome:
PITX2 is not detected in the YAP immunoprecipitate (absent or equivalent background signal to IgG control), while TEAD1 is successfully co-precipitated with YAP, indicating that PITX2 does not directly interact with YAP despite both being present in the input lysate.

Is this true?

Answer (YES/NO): NO